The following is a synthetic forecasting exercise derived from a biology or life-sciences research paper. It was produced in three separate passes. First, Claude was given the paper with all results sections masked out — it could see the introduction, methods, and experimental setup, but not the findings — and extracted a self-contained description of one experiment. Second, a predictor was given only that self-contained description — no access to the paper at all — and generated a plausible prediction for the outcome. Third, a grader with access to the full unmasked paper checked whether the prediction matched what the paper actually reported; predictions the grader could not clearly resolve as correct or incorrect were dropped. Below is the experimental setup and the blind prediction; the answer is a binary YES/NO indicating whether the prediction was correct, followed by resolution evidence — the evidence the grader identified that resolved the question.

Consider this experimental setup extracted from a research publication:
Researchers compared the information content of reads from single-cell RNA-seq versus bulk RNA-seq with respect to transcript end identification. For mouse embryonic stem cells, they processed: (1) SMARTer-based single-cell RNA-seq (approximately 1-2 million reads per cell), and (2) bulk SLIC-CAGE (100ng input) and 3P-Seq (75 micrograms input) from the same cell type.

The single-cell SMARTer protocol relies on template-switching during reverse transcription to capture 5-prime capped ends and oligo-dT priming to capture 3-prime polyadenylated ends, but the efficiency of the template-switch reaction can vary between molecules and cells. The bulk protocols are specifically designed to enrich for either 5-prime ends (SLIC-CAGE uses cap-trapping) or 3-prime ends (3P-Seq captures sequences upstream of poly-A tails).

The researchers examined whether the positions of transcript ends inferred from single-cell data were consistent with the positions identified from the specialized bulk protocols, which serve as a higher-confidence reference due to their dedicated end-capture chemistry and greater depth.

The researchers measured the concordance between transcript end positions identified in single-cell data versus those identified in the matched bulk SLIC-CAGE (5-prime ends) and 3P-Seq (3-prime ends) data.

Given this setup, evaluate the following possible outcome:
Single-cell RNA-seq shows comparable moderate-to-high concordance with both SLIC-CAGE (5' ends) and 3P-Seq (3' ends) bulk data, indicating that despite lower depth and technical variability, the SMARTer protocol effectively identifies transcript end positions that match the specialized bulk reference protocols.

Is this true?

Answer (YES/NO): NO